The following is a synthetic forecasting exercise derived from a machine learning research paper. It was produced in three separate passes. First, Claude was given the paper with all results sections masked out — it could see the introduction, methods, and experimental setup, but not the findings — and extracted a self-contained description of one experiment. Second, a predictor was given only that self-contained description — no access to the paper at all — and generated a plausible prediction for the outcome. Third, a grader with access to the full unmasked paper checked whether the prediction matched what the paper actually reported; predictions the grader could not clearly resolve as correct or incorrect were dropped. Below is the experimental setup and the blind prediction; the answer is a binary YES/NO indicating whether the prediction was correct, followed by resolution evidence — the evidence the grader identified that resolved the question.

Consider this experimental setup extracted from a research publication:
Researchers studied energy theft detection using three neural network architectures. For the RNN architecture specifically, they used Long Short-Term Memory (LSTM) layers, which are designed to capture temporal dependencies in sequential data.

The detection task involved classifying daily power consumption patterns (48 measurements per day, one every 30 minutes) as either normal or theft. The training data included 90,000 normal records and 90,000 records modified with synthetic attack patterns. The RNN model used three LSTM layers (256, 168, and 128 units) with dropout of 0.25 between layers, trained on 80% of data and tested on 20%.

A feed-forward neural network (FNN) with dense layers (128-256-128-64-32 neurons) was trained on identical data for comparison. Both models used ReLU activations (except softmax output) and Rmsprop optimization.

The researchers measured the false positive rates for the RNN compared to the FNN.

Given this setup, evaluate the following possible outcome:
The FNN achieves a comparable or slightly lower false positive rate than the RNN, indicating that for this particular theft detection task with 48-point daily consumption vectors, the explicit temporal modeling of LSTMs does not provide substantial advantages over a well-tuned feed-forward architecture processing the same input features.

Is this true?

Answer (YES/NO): NO